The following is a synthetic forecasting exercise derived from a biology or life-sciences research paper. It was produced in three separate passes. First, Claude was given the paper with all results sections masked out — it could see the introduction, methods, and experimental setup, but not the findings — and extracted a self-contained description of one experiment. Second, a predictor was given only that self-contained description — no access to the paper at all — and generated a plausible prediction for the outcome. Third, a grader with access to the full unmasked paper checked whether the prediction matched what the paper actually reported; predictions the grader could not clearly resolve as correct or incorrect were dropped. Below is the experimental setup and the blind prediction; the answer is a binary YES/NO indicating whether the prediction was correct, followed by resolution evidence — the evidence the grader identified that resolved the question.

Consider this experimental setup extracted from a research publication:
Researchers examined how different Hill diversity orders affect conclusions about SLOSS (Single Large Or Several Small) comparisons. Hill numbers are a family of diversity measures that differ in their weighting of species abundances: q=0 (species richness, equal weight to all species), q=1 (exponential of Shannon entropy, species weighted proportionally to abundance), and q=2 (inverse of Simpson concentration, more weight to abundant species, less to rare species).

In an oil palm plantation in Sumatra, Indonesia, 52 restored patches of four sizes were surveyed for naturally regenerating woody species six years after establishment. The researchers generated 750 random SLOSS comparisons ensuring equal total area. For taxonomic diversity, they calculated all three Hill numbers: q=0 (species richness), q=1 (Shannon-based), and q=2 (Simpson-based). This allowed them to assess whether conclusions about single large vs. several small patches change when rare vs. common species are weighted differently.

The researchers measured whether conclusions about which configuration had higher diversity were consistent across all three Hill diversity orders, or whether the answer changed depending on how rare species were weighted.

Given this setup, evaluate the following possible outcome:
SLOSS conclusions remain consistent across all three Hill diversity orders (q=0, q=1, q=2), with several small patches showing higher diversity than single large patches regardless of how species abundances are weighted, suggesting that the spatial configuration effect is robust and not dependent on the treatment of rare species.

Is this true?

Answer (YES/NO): YES